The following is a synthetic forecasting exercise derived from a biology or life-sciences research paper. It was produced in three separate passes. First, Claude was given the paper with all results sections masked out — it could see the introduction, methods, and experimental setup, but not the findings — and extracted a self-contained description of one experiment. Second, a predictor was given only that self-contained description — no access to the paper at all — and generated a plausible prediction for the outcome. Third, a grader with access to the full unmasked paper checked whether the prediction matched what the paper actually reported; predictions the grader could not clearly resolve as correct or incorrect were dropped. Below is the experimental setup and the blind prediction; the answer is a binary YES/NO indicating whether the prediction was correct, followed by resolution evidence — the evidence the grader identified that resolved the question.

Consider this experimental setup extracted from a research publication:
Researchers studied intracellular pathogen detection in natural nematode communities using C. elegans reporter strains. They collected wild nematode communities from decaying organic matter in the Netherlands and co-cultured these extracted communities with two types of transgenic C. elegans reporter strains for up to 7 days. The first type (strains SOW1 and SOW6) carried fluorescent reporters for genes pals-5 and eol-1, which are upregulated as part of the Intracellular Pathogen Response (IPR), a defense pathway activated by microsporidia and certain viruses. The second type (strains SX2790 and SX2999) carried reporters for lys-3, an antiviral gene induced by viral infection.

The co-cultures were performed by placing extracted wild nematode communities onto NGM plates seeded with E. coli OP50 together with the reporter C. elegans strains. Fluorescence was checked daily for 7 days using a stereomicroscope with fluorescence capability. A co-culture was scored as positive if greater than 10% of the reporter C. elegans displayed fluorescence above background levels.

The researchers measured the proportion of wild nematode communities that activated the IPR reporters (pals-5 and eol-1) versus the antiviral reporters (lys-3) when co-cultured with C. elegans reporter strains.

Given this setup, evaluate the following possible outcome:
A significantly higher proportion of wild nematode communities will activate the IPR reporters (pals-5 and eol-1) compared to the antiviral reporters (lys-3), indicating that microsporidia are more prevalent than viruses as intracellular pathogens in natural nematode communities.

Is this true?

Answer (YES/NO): YES